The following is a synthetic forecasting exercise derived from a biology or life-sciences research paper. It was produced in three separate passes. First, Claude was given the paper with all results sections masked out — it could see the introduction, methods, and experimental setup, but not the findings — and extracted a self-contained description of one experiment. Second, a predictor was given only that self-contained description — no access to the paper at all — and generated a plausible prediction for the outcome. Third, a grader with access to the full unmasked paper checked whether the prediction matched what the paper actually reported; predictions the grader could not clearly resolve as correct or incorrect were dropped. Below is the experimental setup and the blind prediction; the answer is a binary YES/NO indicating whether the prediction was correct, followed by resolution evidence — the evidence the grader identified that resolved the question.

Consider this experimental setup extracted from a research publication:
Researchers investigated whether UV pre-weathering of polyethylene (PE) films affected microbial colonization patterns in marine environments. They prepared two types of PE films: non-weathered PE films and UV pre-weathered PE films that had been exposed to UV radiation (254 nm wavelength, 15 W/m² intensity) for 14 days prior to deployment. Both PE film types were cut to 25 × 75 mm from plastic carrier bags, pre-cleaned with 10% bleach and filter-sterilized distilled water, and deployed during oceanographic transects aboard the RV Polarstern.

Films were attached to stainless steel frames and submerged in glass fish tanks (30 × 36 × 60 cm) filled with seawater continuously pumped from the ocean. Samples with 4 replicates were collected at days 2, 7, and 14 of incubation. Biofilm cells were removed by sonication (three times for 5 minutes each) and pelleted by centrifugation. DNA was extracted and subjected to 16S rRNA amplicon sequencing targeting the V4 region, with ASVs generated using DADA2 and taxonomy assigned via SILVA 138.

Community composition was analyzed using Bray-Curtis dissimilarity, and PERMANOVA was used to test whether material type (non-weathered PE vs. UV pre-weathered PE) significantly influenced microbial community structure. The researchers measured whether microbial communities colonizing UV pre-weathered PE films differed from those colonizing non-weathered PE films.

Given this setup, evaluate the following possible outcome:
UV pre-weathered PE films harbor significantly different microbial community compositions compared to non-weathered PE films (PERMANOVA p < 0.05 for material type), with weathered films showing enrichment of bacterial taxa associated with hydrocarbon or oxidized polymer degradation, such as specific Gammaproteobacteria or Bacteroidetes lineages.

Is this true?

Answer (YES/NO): NO